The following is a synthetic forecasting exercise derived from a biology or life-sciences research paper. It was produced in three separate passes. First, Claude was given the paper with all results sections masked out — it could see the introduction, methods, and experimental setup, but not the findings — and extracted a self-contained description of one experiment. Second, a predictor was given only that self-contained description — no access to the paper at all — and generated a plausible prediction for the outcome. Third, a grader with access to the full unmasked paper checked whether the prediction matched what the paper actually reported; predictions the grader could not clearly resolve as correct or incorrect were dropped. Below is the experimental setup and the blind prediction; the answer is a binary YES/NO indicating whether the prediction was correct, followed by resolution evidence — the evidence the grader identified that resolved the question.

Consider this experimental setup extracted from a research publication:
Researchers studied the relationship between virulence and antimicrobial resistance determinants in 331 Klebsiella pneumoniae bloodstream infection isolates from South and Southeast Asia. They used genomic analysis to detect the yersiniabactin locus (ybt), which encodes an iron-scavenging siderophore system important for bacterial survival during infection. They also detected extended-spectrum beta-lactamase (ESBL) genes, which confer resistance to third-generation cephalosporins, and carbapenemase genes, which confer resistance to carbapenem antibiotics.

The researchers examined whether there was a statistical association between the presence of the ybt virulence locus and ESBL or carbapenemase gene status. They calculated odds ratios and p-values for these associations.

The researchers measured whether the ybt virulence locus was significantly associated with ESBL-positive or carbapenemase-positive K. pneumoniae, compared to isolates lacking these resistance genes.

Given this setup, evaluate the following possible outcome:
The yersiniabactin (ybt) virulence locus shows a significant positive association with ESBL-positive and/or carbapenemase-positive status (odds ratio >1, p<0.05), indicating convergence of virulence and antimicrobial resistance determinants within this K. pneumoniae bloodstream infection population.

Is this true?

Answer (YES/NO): YES